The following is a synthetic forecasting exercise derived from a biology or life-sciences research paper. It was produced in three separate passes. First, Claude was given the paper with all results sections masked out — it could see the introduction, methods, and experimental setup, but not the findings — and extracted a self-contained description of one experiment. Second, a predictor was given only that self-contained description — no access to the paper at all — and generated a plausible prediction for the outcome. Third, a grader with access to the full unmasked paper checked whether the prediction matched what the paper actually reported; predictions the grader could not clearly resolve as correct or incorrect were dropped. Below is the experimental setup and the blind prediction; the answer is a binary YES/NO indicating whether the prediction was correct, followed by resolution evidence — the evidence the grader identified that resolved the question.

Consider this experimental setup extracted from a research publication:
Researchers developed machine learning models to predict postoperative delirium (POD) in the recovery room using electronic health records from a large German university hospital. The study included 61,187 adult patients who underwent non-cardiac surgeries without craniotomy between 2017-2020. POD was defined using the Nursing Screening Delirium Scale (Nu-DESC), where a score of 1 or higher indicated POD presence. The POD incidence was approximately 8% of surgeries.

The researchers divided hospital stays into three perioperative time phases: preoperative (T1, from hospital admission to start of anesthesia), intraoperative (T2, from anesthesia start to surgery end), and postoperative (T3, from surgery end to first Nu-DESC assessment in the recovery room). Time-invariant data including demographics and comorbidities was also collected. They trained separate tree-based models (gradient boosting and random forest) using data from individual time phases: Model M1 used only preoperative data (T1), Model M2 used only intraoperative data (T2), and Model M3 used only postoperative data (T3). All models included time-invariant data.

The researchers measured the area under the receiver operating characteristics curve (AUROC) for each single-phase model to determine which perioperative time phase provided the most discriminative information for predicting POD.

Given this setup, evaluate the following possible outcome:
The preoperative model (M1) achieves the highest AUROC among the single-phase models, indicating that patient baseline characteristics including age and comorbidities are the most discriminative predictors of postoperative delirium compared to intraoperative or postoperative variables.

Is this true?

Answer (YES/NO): NO